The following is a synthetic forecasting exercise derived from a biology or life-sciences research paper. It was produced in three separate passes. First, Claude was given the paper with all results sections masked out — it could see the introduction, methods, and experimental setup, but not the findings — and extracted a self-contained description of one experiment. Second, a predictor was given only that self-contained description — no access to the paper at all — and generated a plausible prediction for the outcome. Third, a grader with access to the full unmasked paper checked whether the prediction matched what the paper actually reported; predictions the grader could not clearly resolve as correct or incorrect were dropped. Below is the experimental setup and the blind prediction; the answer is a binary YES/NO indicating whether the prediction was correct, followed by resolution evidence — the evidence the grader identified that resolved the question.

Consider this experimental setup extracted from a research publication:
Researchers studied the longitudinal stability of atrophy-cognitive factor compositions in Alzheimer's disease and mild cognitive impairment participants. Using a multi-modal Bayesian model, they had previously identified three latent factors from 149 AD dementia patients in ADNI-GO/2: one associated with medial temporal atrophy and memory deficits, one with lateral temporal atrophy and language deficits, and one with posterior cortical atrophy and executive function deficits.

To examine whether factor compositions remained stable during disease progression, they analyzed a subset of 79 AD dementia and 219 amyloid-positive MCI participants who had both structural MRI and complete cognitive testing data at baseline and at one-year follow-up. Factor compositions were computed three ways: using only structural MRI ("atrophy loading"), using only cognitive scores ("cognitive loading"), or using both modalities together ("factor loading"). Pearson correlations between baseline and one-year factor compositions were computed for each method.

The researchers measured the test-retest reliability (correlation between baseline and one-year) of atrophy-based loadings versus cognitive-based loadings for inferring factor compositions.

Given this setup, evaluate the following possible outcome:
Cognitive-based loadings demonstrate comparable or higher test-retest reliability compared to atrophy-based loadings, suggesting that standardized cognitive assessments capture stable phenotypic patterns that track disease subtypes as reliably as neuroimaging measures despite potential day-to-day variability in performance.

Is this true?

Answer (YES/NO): NO